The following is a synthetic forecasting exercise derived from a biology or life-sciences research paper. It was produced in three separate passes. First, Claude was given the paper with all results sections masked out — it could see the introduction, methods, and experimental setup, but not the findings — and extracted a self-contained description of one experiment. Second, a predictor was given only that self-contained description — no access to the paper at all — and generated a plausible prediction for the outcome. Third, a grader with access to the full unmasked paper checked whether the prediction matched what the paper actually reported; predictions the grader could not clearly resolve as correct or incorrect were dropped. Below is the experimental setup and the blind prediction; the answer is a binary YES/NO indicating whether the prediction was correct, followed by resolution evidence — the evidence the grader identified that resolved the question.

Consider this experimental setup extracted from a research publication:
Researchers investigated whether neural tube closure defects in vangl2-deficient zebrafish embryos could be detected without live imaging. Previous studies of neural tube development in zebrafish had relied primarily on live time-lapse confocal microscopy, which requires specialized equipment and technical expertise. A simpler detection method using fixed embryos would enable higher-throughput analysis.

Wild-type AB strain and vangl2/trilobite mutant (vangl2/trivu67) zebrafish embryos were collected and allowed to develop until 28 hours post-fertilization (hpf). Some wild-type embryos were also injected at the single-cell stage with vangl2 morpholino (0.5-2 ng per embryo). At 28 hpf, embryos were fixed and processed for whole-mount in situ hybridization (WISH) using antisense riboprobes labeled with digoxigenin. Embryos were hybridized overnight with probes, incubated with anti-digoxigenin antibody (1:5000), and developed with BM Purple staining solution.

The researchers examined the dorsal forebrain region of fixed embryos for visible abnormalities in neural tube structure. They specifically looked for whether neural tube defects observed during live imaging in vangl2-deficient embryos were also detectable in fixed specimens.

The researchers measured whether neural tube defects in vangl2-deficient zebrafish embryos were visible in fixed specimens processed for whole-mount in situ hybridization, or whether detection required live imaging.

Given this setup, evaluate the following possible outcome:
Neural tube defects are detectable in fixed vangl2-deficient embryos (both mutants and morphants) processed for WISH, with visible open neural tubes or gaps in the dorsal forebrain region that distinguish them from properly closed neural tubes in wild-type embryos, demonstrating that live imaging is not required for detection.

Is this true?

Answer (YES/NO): NO